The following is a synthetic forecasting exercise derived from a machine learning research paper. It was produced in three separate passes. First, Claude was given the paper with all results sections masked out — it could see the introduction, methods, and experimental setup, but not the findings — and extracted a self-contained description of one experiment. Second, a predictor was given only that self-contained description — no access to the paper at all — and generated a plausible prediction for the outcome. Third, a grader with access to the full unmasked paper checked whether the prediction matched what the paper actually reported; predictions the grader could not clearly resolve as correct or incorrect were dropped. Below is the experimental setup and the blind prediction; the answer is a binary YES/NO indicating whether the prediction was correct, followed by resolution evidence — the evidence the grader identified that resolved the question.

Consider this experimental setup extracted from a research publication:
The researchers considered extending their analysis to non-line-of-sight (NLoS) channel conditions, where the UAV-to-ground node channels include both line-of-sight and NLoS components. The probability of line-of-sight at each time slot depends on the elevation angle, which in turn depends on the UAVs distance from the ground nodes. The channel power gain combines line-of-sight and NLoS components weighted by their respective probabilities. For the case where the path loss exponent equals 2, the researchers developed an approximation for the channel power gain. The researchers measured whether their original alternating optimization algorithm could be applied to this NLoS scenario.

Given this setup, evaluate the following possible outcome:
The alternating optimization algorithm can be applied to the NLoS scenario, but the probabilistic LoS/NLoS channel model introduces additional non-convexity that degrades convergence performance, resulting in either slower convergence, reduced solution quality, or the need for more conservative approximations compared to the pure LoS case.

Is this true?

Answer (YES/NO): NO